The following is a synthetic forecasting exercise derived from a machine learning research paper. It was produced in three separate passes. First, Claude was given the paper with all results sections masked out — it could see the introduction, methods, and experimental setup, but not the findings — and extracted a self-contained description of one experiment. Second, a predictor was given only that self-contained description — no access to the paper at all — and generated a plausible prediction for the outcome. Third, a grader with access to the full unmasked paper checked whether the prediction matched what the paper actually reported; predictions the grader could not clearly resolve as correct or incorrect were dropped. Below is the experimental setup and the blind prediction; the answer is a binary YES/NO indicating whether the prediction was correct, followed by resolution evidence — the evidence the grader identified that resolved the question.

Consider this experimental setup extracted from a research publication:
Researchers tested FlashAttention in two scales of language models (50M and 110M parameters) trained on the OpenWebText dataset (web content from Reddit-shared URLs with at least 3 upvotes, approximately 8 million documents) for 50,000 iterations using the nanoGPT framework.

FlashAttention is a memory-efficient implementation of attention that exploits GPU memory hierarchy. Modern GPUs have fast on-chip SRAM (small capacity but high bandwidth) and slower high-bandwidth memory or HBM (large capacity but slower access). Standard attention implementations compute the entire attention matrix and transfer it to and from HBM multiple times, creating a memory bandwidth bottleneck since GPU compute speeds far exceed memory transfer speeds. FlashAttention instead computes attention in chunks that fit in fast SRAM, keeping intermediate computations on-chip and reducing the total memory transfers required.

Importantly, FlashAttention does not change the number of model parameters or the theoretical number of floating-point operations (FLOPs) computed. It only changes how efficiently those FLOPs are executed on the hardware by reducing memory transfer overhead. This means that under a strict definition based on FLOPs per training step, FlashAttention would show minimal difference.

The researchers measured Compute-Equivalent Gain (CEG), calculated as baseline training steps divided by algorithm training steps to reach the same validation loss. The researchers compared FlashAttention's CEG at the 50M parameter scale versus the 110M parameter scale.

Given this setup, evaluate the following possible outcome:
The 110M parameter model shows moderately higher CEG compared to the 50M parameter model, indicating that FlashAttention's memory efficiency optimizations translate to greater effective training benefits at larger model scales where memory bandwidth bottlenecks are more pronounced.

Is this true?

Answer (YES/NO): NO